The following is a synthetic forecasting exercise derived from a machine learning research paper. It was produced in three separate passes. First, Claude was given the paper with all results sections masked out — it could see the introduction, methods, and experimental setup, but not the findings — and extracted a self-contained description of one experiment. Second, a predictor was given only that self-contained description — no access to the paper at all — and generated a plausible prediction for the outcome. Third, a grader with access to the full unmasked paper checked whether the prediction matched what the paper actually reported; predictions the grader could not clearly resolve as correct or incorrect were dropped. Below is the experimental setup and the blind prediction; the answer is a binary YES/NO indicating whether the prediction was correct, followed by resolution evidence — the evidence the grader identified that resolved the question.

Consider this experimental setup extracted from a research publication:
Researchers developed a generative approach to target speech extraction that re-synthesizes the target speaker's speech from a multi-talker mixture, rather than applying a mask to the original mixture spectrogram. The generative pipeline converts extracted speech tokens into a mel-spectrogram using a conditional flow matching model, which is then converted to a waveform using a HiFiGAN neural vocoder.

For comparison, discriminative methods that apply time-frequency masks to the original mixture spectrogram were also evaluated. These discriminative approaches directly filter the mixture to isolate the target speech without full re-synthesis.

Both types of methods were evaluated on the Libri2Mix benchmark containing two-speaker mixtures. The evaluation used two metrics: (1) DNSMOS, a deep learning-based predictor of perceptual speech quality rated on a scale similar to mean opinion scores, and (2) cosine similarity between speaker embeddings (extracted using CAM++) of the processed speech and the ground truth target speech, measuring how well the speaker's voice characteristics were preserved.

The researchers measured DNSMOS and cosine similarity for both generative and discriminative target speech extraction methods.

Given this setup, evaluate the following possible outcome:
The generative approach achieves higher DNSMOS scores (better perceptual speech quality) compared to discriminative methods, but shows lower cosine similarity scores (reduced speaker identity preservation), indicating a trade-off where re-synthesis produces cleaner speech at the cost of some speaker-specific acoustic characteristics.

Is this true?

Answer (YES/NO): YES